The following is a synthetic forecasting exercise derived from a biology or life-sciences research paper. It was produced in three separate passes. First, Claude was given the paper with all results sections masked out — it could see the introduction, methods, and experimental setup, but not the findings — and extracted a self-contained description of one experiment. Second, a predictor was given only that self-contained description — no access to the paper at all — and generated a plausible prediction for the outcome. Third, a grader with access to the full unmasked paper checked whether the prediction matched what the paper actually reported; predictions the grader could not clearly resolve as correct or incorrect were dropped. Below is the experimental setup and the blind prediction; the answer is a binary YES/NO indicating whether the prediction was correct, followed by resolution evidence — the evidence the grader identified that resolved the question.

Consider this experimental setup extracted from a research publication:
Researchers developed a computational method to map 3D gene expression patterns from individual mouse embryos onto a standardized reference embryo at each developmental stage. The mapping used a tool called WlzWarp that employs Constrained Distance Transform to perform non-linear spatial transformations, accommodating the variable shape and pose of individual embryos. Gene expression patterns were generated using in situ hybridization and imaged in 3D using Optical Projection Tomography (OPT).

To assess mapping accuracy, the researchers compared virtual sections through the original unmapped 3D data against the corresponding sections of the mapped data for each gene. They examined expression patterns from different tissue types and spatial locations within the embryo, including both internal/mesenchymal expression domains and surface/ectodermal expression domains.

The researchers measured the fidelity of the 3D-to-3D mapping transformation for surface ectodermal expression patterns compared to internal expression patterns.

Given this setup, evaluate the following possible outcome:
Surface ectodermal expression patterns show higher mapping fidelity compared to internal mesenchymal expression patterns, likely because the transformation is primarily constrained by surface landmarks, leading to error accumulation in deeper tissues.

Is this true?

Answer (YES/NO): NO